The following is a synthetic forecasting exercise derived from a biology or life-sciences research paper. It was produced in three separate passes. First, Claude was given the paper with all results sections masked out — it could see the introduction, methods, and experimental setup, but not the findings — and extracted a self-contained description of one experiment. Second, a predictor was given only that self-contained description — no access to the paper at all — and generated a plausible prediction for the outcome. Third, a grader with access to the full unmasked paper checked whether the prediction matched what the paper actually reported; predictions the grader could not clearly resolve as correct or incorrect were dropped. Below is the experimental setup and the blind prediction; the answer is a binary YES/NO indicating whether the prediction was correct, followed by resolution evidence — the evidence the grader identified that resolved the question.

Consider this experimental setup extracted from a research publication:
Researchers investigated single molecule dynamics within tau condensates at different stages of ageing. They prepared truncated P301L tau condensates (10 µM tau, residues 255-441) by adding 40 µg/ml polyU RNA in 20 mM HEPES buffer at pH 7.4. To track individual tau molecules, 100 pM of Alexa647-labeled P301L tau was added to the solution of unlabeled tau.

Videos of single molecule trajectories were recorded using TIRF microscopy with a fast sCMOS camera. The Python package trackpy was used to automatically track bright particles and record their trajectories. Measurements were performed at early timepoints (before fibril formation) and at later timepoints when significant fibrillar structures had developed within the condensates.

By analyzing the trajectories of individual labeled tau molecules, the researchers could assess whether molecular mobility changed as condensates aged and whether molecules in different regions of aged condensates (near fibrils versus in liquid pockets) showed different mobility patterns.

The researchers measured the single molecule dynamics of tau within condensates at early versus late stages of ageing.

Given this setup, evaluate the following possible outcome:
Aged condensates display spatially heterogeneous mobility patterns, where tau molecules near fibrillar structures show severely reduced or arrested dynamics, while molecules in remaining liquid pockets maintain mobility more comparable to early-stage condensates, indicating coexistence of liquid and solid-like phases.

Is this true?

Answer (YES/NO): YES